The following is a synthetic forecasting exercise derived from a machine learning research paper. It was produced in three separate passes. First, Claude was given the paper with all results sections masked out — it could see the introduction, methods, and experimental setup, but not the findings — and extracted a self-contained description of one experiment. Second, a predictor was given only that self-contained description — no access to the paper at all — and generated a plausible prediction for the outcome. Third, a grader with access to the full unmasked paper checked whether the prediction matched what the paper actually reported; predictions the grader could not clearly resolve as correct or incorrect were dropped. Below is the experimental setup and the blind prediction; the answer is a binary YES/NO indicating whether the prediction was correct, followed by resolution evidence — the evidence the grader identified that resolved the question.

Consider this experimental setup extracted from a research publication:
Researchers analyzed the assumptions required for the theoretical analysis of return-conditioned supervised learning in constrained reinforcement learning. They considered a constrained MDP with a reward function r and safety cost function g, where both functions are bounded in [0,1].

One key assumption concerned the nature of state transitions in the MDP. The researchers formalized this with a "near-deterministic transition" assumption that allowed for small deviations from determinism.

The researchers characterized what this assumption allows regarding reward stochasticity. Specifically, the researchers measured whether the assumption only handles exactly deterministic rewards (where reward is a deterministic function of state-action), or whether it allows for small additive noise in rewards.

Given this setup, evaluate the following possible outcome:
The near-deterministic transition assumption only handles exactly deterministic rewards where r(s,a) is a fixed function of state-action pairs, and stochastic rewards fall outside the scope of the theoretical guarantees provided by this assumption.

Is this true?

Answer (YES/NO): NO